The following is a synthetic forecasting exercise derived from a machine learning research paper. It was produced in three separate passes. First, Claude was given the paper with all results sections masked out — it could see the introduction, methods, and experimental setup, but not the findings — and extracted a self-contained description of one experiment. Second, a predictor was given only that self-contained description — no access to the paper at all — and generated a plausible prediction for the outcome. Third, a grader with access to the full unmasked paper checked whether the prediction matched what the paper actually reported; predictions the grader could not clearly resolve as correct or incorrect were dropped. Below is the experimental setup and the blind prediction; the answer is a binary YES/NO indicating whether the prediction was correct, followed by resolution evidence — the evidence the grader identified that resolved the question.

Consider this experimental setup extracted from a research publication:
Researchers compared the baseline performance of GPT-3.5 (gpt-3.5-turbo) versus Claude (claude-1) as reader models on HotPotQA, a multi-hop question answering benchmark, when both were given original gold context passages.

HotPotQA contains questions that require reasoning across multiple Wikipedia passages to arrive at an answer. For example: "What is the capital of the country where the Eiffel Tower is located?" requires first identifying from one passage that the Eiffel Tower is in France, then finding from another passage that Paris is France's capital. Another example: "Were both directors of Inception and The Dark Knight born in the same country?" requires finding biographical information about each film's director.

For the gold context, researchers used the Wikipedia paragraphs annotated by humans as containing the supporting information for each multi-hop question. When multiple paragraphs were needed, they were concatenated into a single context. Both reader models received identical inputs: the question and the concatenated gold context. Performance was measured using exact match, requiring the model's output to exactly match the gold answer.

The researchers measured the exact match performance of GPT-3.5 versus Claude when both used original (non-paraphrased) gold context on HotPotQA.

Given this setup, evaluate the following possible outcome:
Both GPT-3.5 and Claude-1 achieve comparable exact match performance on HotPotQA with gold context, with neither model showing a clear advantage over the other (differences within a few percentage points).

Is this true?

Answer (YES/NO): NO